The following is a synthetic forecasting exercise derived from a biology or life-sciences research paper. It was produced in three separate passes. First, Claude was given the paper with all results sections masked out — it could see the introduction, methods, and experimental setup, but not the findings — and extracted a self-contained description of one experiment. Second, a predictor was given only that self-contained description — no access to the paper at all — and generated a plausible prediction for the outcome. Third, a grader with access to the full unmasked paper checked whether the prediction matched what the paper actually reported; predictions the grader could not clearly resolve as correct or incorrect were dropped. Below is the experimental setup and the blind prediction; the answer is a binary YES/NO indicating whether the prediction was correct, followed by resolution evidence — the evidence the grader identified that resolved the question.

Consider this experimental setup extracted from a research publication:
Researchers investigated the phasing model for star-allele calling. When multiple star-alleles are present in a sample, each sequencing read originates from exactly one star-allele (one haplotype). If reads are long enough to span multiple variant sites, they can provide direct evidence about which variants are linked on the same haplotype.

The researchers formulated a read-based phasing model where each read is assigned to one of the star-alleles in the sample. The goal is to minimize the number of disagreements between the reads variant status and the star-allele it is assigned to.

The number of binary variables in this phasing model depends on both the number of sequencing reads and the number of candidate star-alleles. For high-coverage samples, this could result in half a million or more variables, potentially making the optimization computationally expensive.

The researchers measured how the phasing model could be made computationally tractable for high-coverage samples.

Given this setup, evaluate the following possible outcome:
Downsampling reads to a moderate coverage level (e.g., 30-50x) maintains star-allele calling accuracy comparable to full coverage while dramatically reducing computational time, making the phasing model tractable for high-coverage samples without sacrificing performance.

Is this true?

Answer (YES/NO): NO